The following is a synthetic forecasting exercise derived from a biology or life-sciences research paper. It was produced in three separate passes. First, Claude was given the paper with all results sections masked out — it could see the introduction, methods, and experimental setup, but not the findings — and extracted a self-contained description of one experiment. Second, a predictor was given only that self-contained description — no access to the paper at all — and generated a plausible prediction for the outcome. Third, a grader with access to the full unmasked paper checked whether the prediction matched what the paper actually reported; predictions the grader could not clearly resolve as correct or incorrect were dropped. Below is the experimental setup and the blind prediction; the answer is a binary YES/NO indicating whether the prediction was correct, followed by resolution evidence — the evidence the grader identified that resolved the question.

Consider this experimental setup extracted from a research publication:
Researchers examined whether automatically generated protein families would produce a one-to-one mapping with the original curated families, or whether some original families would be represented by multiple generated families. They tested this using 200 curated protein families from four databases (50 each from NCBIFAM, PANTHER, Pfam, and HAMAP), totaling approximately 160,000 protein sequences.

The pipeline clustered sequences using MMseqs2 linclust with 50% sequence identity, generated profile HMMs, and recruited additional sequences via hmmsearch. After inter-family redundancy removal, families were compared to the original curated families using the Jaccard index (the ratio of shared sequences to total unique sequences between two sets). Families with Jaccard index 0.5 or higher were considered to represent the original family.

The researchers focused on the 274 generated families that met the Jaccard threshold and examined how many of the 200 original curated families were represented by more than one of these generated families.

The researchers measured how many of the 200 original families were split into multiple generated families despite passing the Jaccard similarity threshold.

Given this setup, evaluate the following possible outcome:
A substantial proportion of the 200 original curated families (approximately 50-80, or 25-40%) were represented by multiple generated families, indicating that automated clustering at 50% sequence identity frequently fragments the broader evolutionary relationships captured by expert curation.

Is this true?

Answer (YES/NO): NO